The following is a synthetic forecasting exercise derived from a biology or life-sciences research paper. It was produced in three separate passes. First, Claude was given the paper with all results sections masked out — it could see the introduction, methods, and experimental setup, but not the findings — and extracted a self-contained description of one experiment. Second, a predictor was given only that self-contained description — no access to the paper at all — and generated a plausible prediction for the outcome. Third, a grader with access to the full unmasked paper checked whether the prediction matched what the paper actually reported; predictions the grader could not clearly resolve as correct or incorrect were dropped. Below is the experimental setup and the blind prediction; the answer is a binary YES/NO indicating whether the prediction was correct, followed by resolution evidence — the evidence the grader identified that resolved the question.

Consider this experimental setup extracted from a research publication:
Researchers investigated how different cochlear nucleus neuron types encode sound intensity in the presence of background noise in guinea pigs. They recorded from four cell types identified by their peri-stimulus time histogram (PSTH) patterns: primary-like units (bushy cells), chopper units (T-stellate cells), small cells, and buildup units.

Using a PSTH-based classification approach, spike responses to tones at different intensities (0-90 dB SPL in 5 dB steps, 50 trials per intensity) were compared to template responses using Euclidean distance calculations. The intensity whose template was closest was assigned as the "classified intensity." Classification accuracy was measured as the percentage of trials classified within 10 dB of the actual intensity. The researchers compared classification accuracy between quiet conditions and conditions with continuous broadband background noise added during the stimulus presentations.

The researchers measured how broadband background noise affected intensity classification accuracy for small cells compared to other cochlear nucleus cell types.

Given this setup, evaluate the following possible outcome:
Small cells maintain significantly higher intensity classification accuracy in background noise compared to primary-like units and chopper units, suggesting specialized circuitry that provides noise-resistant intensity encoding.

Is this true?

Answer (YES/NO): YES